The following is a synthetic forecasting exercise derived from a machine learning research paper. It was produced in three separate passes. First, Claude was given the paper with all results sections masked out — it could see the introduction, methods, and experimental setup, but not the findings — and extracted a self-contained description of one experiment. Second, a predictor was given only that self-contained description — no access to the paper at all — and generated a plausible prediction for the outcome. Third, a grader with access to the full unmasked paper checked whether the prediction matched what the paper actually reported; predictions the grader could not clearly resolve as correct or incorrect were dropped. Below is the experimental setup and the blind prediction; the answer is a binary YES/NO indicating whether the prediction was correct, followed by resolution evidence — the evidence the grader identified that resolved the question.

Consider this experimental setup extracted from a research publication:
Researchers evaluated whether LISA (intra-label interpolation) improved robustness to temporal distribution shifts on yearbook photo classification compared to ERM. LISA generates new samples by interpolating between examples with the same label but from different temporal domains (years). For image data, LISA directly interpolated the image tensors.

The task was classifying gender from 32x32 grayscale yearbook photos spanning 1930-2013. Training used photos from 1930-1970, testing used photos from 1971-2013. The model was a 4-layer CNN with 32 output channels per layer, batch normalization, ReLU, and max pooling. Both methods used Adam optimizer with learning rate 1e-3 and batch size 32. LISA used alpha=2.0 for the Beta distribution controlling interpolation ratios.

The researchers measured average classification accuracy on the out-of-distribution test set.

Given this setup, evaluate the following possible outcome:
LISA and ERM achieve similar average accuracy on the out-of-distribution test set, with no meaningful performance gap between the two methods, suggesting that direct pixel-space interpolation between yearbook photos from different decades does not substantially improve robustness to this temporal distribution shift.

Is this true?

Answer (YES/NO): NO